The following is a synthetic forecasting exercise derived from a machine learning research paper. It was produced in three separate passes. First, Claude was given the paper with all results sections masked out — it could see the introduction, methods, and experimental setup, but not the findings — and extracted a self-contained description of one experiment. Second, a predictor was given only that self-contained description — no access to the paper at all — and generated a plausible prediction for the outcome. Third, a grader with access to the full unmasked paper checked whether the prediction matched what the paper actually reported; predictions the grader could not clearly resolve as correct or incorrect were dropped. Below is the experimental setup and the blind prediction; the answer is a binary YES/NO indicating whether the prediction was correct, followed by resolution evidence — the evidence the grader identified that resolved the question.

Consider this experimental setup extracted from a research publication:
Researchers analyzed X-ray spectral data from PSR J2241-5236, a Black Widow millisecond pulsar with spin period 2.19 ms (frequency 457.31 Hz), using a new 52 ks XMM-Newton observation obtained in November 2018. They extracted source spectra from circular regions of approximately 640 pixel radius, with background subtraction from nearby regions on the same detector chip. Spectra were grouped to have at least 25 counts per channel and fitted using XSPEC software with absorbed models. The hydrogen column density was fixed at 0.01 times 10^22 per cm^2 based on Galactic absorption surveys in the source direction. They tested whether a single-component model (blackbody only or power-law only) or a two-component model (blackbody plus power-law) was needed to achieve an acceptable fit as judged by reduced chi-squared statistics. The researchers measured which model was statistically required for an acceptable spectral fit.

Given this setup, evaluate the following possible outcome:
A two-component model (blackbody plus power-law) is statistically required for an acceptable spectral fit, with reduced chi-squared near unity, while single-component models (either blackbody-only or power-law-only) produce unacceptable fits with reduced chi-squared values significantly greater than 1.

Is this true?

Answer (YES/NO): NO